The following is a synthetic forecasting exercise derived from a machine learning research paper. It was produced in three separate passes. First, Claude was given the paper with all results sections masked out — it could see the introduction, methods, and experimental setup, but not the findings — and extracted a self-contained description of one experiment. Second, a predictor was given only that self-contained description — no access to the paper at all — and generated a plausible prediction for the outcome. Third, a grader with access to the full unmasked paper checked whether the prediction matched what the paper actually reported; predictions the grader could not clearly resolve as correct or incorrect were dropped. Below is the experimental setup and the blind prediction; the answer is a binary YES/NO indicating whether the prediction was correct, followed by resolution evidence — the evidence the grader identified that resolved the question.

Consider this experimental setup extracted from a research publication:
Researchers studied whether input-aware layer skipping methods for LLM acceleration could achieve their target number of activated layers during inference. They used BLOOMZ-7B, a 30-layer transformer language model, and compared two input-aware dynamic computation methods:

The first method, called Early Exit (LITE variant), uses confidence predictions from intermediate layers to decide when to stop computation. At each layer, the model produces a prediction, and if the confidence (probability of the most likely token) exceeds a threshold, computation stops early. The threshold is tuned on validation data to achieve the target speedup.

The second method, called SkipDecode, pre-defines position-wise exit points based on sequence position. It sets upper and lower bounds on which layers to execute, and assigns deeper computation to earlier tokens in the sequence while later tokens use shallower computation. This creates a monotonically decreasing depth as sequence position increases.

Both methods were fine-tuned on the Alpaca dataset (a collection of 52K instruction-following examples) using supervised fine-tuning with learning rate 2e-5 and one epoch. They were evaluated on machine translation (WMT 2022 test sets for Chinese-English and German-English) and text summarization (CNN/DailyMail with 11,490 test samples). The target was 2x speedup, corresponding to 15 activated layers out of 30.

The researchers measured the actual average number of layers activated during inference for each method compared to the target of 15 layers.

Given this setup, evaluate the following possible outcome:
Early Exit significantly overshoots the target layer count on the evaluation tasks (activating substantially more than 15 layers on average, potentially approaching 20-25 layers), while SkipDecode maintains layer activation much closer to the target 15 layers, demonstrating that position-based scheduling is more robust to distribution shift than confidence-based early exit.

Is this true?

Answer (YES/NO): NO